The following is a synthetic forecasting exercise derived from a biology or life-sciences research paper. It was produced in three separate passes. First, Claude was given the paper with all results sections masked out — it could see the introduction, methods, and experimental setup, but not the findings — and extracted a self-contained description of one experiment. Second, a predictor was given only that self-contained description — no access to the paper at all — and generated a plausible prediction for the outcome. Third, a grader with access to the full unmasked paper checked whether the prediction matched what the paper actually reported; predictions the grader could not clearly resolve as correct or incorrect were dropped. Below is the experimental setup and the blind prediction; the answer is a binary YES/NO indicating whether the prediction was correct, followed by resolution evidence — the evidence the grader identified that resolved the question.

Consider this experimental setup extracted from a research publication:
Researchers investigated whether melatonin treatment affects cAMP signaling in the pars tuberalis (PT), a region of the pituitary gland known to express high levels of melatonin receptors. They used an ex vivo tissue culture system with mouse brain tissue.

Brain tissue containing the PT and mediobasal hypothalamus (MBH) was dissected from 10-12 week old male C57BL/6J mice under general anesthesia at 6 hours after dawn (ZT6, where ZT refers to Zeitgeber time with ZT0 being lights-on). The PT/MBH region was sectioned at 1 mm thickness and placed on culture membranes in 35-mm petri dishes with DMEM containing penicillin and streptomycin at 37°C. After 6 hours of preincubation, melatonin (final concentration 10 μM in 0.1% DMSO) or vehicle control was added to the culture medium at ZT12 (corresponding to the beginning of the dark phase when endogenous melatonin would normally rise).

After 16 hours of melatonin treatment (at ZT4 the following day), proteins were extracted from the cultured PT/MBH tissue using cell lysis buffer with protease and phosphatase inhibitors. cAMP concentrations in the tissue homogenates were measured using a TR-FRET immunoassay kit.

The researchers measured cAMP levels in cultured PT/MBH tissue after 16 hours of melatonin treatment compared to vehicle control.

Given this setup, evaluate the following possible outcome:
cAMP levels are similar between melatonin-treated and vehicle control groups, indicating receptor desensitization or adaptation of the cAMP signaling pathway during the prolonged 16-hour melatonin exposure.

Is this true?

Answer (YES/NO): NO